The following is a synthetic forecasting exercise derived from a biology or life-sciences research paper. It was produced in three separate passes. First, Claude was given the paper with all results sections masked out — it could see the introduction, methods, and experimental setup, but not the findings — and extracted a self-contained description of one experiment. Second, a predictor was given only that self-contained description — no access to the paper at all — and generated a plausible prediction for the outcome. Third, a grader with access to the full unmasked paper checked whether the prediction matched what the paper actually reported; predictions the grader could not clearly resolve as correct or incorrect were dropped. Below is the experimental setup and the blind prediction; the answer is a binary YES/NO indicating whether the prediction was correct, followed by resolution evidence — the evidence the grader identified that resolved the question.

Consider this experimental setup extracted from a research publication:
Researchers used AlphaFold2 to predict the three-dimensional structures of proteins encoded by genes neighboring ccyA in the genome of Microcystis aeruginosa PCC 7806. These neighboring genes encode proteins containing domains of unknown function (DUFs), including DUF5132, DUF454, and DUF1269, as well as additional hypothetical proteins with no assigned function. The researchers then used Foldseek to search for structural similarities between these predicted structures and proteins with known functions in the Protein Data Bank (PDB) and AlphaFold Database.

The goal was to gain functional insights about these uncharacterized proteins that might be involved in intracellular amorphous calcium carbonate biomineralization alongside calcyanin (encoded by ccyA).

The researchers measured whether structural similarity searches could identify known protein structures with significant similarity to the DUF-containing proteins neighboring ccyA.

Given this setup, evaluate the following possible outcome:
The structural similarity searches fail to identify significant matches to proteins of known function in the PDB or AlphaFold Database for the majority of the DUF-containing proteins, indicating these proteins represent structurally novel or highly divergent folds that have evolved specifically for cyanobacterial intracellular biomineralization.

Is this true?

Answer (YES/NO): NO